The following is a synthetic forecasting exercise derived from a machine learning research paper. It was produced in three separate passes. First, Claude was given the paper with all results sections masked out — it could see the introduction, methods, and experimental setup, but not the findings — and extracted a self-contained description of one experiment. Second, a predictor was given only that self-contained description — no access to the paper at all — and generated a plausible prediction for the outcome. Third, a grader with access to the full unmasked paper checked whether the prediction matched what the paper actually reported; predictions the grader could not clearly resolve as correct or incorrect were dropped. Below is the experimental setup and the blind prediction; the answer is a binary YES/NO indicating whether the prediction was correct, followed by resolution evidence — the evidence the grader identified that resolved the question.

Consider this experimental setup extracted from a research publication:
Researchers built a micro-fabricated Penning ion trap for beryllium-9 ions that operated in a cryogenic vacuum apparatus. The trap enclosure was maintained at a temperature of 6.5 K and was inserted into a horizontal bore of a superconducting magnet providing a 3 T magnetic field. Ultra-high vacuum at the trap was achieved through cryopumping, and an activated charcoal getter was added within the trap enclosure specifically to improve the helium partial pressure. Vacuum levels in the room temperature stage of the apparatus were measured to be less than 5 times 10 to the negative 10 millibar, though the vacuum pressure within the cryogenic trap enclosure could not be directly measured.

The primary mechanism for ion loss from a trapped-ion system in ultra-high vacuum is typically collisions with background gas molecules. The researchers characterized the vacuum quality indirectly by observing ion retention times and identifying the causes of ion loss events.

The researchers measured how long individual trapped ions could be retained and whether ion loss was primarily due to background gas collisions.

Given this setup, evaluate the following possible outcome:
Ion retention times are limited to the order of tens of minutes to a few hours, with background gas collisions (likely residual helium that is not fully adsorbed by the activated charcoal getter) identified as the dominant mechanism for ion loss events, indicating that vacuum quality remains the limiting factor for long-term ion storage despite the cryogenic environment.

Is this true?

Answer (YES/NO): NO